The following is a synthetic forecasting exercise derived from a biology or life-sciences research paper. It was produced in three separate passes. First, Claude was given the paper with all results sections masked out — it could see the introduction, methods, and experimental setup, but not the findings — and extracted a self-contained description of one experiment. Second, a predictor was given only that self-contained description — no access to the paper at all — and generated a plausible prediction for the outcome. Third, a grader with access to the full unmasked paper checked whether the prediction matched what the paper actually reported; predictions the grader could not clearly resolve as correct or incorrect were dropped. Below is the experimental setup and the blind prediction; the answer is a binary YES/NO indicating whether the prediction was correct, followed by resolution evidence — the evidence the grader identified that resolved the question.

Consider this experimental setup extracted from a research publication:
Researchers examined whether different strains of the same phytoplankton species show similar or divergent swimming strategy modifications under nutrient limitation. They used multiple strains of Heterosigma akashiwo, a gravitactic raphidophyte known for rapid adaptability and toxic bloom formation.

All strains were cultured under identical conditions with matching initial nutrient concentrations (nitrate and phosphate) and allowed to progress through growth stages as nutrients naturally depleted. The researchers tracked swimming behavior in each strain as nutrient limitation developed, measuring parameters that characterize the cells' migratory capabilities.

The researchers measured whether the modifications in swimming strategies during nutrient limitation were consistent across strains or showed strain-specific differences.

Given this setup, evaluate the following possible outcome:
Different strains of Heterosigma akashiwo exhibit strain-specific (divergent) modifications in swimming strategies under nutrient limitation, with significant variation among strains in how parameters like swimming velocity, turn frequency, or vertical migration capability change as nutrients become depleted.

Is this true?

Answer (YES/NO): YES